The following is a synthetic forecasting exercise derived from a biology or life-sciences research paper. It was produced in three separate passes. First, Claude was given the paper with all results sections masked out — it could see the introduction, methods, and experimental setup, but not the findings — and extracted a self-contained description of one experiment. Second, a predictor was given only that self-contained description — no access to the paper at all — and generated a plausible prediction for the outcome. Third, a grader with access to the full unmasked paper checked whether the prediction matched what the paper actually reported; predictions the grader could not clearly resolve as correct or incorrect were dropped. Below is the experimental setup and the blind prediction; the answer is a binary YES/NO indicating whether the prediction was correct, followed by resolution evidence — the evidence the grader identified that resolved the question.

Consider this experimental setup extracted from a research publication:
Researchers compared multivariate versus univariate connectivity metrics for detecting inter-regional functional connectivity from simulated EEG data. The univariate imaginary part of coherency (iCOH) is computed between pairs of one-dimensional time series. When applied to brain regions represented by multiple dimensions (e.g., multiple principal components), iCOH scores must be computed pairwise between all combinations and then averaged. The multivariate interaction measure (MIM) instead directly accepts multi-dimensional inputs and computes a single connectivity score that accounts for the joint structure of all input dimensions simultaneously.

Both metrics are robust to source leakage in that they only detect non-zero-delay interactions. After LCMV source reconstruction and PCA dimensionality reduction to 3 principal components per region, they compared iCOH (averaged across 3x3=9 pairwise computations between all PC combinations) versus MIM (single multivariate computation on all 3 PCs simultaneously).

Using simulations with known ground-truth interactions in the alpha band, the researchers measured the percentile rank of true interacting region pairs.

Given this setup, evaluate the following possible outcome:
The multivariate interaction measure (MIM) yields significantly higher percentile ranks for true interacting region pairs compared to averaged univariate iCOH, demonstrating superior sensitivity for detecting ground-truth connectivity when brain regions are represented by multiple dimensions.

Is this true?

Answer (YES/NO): YES